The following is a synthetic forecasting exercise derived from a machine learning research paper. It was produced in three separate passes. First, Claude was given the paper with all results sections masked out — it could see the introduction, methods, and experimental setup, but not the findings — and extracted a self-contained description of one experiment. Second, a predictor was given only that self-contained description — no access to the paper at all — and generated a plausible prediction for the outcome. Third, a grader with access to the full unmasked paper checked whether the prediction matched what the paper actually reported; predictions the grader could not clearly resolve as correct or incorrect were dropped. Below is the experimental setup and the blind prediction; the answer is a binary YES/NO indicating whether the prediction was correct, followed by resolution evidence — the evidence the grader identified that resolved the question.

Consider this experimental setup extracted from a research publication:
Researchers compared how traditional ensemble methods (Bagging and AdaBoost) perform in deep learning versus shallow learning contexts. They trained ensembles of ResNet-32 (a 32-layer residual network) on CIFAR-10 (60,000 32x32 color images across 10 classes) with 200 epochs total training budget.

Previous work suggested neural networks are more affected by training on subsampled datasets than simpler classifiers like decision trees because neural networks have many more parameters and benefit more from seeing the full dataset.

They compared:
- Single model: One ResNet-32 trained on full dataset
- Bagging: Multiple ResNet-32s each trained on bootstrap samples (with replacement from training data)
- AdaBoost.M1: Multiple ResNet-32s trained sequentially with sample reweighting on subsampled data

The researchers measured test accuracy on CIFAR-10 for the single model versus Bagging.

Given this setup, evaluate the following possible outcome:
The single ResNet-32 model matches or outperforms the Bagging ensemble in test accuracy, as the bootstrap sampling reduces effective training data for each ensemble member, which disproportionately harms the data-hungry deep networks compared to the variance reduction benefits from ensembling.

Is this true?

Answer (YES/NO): YES